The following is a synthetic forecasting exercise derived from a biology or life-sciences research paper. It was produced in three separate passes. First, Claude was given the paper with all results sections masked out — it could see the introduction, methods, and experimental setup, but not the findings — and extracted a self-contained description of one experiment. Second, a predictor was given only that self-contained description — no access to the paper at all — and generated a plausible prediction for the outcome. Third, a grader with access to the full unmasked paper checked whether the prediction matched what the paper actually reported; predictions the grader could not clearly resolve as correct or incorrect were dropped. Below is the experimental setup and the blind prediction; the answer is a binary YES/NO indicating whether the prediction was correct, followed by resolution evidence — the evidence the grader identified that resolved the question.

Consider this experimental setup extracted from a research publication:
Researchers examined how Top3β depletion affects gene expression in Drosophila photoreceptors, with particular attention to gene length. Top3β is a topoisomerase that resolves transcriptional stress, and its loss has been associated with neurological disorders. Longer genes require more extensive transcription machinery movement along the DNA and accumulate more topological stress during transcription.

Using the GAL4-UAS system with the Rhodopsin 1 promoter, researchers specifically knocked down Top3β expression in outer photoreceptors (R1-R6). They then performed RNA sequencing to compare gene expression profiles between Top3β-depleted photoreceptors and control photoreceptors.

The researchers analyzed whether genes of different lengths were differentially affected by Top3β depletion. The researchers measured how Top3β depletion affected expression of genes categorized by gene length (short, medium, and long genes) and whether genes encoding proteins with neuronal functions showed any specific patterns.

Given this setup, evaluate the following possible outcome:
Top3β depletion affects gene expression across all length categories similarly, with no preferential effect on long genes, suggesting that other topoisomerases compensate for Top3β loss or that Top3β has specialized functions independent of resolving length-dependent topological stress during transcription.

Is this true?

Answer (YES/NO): NO